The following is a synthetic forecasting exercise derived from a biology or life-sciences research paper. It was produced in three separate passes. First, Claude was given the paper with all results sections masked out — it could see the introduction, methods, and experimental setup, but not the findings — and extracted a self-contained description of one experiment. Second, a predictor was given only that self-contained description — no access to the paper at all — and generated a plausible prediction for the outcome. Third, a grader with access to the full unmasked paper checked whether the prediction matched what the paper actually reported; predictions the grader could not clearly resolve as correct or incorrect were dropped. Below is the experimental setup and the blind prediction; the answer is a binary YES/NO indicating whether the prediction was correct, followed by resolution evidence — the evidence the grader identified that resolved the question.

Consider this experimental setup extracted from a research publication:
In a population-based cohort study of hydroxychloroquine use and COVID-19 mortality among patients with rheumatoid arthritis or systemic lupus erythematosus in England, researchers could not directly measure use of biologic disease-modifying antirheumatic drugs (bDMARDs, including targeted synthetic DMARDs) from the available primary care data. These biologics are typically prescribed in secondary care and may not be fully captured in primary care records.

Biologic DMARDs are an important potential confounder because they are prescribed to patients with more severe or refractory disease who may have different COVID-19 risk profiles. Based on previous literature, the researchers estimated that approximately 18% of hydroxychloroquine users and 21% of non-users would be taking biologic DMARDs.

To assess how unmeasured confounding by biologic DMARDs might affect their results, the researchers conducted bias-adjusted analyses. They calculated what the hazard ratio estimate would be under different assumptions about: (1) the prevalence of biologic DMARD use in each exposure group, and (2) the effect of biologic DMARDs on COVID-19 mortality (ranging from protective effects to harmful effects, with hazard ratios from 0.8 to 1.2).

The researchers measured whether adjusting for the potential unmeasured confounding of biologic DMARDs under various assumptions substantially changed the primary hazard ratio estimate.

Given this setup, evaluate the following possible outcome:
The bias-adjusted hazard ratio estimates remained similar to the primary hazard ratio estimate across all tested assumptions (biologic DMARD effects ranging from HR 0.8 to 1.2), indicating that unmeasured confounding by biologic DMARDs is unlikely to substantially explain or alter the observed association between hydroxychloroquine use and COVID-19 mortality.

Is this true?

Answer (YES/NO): YES